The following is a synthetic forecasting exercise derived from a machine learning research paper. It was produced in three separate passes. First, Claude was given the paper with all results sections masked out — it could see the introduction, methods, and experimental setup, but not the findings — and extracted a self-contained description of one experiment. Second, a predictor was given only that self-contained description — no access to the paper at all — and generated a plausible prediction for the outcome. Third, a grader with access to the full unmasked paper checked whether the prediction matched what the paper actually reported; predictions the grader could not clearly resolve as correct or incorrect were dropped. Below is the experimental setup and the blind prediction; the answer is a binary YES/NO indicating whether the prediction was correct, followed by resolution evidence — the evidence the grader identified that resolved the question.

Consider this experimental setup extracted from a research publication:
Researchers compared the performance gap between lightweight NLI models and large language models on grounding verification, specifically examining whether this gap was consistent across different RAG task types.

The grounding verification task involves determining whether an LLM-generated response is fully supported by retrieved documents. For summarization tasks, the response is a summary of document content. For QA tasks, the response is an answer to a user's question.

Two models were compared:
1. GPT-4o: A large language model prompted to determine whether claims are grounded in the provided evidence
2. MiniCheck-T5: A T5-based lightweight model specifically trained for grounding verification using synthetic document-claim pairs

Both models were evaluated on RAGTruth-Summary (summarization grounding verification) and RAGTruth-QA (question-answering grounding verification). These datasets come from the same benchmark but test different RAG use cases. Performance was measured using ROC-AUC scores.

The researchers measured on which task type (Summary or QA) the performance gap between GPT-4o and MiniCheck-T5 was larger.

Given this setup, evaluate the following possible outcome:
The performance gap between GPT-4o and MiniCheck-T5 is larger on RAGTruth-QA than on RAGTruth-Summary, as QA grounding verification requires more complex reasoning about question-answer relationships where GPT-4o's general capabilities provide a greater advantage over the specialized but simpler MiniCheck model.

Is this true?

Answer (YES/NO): YES